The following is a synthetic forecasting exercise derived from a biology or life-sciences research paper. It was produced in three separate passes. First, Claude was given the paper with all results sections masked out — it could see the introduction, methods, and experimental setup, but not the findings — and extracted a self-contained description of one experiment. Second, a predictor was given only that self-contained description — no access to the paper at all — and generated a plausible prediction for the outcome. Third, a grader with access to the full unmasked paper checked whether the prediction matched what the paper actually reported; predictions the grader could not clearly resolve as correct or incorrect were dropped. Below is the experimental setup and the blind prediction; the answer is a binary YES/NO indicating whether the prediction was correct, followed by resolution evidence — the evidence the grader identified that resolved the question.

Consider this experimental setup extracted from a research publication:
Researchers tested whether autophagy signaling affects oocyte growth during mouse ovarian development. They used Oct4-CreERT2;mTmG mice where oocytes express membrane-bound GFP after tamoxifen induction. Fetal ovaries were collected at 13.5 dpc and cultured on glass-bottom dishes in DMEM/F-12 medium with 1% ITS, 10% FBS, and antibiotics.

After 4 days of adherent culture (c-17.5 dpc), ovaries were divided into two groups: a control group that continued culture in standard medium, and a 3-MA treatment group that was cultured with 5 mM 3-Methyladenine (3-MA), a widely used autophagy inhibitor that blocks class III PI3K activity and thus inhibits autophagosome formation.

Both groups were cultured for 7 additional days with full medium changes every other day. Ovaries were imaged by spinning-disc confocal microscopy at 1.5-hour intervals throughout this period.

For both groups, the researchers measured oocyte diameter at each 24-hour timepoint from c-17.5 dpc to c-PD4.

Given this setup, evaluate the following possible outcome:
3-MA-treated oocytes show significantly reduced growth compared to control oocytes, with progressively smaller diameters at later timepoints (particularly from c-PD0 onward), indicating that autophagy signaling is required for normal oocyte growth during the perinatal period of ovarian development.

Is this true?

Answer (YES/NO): YES